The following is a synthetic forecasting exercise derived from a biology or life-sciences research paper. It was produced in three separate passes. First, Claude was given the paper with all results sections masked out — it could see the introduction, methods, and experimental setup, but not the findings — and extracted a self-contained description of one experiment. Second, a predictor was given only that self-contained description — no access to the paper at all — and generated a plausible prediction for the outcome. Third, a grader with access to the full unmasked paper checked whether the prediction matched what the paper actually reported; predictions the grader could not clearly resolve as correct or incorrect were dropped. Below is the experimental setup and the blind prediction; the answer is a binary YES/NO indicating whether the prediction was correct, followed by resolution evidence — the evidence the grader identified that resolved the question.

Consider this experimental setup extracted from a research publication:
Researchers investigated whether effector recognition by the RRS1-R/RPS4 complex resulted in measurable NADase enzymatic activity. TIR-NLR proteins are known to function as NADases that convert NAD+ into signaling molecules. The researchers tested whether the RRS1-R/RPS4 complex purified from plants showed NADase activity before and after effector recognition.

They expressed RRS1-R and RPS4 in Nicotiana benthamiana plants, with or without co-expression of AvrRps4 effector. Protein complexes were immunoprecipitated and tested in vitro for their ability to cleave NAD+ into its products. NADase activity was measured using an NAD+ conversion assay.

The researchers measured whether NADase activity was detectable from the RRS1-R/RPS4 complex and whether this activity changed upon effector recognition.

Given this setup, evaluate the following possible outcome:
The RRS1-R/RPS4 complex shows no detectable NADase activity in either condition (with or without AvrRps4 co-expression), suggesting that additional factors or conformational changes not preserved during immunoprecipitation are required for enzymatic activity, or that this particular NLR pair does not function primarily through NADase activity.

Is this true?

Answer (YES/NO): NO